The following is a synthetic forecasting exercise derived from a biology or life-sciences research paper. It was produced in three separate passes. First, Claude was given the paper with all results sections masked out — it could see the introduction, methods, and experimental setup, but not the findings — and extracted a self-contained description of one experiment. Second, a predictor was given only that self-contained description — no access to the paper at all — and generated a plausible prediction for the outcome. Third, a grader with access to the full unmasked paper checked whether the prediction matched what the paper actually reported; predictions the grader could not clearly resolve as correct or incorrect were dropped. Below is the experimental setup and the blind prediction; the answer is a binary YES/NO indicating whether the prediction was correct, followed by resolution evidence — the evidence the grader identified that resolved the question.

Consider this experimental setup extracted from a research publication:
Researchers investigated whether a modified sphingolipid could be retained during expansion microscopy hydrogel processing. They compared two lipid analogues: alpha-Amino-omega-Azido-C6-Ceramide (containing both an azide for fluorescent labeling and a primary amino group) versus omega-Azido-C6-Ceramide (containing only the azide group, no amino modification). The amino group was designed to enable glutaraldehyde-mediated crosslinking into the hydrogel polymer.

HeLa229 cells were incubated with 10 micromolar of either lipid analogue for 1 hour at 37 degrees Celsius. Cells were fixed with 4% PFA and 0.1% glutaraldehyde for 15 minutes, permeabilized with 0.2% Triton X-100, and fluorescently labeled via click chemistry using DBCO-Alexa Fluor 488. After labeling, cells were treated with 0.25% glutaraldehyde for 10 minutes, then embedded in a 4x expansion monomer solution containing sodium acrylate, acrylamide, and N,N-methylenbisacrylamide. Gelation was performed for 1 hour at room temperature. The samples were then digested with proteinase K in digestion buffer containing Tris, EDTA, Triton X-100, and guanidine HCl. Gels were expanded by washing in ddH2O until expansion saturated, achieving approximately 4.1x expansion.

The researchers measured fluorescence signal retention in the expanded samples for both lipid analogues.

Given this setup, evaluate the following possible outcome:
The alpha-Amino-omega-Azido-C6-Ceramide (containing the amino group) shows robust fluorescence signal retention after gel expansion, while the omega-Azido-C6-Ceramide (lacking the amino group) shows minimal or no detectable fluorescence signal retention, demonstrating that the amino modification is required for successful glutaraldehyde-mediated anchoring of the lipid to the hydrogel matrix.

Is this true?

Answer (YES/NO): YES